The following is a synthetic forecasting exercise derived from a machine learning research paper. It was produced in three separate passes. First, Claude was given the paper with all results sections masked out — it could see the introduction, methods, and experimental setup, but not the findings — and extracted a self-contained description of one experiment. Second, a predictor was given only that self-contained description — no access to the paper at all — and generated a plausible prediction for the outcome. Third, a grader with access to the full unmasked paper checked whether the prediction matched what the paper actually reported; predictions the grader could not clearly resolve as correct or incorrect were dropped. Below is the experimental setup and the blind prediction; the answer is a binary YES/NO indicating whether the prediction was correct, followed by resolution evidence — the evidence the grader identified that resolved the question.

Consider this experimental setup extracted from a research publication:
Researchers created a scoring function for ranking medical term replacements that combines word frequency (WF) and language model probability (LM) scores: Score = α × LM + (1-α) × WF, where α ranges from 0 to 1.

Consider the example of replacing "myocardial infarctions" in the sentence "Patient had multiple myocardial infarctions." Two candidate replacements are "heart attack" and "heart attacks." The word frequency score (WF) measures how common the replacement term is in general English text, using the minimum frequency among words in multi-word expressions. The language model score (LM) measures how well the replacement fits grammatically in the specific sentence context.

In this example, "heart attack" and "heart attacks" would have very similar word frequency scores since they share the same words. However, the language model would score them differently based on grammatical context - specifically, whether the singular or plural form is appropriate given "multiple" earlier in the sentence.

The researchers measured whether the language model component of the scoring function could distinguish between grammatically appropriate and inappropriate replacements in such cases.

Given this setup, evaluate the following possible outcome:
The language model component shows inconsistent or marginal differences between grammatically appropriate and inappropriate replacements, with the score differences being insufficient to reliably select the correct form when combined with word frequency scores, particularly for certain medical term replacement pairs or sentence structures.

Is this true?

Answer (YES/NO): NO